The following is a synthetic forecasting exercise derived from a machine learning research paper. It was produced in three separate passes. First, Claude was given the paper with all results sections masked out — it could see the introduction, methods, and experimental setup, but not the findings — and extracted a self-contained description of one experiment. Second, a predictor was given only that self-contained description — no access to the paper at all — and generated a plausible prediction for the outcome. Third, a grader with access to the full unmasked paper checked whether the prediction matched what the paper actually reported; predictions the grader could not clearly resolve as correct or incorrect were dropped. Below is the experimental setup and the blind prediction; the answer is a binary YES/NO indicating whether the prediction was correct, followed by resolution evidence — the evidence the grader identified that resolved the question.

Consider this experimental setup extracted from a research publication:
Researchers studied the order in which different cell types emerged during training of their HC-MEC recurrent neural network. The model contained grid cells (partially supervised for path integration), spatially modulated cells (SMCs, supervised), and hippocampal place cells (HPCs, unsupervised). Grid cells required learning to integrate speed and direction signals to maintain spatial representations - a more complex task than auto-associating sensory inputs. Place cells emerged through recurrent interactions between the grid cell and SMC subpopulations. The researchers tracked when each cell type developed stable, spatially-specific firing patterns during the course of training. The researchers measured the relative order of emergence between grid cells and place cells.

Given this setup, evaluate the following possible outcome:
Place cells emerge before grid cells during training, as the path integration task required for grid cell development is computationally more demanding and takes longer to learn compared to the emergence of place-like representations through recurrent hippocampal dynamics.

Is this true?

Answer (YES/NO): YES